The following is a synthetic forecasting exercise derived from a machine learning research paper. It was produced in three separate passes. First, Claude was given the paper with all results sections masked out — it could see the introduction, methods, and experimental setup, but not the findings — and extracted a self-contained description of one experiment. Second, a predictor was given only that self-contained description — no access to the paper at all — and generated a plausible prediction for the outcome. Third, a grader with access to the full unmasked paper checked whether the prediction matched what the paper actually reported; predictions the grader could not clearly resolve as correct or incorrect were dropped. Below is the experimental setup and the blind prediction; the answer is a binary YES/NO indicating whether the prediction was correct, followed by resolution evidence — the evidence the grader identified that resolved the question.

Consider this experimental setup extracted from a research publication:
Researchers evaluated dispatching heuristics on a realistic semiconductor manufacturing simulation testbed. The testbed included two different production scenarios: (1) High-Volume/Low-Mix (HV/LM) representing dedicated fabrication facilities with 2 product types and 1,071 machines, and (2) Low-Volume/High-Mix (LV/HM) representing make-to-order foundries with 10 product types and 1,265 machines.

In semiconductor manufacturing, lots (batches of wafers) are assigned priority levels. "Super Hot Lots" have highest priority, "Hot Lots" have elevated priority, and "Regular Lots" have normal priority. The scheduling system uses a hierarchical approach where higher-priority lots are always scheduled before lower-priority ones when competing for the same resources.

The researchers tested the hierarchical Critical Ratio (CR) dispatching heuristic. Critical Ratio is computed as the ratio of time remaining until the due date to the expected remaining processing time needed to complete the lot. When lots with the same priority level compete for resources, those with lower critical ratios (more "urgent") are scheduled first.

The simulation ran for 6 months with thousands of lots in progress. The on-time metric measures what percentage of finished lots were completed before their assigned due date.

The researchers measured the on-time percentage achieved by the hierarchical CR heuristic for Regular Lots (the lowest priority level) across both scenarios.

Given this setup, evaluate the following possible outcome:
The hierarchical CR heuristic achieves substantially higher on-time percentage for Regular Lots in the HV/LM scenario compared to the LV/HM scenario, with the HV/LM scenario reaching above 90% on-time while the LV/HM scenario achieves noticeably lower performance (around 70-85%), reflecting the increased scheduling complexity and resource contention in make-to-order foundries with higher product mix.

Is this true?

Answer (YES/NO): NO